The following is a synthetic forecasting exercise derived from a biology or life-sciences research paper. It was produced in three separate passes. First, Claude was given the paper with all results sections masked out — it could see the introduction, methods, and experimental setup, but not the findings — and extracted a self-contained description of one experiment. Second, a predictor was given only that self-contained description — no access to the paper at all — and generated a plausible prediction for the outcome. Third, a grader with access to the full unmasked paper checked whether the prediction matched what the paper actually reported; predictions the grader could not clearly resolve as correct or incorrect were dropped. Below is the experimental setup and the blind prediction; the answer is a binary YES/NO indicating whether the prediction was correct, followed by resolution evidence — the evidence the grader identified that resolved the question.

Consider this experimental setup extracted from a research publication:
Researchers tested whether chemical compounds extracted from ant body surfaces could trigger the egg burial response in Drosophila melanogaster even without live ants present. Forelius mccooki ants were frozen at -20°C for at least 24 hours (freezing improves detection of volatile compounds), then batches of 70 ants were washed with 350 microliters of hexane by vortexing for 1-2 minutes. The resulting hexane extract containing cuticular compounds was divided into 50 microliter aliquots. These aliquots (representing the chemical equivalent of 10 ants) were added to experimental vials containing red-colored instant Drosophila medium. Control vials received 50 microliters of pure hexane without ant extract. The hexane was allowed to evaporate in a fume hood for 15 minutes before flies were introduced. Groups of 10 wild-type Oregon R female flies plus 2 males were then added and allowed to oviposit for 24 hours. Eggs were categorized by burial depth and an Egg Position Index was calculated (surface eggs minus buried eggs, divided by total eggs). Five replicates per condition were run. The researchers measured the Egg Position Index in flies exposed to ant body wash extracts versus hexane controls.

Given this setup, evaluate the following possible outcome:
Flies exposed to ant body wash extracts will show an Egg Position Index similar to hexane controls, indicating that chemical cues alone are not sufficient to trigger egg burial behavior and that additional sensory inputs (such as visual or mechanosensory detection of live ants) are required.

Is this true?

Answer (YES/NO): NO